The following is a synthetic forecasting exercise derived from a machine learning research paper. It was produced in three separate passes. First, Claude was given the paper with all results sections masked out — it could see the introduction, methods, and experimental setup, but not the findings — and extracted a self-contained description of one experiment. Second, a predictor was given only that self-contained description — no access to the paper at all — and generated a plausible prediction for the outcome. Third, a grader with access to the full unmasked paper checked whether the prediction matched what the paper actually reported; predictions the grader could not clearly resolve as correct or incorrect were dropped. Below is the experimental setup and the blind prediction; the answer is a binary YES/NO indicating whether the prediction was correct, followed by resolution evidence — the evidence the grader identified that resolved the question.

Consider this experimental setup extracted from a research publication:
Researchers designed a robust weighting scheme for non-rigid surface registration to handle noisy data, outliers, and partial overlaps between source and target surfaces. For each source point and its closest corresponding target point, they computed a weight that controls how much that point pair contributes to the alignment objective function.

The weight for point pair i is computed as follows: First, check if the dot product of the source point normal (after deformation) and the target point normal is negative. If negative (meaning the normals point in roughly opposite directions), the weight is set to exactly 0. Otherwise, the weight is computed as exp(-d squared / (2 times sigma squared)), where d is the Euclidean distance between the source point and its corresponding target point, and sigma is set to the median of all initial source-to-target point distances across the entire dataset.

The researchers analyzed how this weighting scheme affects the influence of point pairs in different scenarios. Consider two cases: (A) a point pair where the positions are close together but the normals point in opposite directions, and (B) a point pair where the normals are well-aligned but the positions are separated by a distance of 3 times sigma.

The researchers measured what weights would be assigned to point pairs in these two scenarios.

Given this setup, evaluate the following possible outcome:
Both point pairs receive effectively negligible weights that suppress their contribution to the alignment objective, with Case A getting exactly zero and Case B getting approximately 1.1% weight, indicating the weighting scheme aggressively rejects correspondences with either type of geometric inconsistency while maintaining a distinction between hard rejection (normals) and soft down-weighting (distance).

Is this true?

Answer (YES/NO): YES